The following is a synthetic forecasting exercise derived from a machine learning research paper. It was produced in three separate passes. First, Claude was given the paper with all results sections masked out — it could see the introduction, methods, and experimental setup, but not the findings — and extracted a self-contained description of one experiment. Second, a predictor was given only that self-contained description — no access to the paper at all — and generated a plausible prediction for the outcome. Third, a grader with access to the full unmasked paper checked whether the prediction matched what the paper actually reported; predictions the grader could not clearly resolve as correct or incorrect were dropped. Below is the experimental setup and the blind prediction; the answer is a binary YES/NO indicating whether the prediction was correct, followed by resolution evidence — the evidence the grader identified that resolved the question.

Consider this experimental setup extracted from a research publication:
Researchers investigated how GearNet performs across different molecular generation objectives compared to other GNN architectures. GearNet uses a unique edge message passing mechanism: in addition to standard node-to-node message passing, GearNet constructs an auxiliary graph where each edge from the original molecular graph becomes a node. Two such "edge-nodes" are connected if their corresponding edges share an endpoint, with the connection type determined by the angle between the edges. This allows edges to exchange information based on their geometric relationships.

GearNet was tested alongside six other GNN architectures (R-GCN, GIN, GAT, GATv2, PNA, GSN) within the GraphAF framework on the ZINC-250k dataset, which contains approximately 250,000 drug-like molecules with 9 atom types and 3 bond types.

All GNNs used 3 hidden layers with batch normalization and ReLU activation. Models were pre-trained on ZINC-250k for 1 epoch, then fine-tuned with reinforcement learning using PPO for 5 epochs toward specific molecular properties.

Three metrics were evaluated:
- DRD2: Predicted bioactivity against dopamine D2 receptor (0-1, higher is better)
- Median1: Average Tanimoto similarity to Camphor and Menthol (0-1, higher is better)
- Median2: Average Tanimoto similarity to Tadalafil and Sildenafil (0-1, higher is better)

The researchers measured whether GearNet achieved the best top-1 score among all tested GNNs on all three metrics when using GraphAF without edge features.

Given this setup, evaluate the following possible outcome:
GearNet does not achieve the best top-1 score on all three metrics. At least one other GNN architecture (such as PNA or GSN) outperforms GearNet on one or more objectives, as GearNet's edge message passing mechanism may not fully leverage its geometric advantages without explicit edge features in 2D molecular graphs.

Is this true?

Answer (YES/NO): NO